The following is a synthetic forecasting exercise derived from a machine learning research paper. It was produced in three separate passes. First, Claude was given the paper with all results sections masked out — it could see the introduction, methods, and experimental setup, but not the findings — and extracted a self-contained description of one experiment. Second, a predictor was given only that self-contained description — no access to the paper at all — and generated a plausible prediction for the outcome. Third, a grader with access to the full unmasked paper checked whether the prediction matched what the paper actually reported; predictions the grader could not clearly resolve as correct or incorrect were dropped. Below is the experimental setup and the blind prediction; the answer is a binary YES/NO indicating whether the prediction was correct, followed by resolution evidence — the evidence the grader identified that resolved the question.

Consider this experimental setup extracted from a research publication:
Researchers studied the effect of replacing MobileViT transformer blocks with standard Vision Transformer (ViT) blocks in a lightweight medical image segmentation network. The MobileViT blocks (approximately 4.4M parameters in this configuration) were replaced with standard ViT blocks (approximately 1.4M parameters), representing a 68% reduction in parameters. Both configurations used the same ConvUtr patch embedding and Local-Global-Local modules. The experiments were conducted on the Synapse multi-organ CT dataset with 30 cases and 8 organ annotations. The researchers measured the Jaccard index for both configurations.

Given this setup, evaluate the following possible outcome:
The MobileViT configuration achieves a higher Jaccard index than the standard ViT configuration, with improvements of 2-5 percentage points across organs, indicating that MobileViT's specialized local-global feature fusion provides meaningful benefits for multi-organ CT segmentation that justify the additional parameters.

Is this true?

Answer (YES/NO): NO